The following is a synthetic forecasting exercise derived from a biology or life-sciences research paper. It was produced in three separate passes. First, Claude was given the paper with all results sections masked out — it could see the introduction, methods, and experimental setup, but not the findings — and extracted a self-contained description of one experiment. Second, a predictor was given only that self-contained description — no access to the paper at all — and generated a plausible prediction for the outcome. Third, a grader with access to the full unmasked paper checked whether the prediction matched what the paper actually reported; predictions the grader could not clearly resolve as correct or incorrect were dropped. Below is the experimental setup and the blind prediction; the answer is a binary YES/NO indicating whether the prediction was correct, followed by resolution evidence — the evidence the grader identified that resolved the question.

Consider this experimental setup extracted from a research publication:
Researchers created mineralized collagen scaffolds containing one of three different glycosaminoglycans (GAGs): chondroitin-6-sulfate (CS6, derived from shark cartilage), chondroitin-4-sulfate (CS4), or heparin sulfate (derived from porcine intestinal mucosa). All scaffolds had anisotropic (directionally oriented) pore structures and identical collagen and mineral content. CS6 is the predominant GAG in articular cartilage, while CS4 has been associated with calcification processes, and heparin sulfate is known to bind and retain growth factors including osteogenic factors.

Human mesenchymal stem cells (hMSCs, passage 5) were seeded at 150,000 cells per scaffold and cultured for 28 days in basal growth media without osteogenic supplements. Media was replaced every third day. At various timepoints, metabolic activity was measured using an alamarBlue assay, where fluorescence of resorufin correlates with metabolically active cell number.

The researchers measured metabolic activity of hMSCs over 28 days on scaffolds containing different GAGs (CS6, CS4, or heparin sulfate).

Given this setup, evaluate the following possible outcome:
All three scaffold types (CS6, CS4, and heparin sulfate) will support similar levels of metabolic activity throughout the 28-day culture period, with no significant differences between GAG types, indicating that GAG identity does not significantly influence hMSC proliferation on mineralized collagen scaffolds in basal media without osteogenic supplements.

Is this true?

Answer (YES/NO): YES